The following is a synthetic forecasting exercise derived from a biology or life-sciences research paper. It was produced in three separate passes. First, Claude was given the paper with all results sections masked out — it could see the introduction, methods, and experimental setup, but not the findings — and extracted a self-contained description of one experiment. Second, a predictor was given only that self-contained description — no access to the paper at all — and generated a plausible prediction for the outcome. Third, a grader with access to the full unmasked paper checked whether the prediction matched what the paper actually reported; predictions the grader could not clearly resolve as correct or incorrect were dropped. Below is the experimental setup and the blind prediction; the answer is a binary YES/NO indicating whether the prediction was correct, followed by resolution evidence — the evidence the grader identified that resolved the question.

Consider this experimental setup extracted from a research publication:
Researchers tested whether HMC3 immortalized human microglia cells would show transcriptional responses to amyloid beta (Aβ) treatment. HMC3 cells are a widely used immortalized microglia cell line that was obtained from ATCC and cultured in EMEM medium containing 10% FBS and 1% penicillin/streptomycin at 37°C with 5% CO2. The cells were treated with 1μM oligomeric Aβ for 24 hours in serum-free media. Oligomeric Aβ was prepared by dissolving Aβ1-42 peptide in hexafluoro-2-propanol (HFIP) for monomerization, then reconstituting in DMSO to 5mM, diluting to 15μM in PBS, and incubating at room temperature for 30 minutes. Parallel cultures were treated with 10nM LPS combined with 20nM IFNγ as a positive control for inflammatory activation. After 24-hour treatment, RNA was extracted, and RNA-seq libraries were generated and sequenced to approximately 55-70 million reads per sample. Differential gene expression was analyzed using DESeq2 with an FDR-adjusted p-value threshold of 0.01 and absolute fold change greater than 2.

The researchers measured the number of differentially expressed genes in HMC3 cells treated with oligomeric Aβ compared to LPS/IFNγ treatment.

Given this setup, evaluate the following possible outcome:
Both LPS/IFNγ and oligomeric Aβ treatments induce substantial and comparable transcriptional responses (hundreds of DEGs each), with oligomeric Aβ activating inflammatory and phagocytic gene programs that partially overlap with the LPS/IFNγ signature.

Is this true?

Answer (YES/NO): NO